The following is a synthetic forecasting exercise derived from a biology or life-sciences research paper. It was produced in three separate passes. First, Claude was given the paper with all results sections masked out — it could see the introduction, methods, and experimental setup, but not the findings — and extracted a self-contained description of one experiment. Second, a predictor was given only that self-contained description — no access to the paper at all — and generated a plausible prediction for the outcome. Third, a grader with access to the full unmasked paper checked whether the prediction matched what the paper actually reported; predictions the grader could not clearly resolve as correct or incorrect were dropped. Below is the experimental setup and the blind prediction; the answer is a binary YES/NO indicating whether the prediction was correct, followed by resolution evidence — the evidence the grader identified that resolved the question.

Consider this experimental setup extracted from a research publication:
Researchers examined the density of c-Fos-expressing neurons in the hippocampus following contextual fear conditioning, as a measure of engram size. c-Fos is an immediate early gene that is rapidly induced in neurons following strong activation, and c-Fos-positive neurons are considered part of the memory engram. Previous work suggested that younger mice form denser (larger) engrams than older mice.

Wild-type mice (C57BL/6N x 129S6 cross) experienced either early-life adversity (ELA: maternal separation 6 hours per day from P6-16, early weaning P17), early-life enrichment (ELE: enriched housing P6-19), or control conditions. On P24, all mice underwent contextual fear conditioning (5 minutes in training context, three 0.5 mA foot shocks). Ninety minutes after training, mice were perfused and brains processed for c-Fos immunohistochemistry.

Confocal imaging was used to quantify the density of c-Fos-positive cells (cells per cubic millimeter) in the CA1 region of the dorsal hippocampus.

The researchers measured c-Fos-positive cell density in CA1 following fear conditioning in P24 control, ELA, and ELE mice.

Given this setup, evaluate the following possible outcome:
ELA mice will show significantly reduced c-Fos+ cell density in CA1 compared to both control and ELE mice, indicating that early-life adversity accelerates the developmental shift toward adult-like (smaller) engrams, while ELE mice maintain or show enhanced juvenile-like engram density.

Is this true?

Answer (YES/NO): NO